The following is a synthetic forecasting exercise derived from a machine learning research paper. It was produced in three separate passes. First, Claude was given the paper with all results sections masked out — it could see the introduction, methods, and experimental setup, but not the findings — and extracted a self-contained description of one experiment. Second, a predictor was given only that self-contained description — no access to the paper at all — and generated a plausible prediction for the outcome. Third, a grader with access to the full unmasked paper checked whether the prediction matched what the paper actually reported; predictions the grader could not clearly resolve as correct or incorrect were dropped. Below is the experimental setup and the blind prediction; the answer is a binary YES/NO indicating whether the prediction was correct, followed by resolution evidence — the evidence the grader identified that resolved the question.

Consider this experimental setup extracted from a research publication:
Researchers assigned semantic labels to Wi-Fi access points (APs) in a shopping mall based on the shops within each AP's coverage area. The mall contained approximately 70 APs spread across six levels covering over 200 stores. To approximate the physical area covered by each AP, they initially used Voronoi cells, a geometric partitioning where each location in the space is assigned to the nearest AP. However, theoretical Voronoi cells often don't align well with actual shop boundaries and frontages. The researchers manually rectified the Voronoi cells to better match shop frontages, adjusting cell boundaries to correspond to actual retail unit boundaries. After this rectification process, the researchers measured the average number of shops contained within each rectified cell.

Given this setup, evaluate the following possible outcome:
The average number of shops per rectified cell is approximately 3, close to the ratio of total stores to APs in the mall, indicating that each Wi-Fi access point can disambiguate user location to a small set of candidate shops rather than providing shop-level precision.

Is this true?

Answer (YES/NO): NO